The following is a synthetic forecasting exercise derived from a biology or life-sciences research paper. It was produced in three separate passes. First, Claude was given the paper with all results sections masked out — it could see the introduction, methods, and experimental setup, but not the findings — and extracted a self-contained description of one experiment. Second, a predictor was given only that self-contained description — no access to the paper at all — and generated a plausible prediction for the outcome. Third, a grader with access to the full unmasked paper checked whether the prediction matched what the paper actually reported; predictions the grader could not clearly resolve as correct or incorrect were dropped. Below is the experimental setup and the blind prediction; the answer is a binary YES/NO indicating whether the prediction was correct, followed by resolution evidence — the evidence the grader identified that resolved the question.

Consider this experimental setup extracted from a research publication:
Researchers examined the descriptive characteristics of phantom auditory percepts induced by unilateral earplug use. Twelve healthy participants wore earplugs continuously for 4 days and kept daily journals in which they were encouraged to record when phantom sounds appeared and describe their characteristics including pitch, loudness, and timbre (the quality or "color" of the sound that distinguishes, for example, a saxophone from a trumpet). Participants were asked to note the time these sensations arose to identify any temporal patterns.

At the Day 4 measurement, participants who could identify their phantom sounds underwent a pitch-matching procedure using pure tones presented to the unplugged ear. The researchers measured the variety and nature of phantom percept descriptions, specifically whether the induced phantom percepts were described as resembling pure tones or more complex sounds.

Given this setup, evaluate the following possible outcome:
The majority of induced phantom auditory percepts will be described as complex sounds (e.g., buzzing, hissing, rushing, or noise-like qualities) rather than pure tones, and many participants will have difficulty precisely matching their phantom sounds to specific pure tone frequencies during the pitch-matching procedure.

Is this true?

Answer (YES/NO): NO